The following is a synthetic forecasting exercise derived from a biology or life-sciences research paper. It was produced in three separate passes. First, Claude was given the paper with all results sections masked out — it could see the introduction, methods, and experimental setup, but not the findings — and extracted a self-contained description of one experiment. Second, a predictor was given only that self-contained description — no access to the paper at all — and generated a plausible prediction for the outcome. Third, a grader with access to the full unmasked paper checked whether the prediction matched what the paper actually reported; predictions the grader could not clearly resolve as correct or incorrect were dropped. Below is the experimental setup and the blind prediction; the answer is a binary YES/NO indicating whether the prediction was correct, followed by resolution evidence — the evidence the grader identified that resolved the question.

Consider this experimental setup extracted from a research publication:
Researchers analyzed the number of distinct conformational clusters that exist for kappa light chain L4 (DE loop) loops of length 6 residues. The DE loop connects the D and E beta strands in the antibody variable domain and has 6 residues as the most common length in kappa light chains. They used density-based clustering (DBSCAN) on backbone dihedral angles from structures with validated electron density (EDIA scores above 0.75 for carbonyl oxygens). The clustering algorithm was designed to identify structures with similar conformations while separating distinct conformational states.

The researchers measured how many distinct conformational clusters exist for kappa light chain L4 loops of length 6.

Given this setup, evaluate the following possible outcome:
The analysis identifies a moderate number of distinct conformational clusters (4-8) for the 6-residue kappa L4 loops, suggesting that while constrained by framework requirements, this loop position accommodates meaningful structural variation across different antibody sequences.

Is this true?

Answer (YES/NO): NO